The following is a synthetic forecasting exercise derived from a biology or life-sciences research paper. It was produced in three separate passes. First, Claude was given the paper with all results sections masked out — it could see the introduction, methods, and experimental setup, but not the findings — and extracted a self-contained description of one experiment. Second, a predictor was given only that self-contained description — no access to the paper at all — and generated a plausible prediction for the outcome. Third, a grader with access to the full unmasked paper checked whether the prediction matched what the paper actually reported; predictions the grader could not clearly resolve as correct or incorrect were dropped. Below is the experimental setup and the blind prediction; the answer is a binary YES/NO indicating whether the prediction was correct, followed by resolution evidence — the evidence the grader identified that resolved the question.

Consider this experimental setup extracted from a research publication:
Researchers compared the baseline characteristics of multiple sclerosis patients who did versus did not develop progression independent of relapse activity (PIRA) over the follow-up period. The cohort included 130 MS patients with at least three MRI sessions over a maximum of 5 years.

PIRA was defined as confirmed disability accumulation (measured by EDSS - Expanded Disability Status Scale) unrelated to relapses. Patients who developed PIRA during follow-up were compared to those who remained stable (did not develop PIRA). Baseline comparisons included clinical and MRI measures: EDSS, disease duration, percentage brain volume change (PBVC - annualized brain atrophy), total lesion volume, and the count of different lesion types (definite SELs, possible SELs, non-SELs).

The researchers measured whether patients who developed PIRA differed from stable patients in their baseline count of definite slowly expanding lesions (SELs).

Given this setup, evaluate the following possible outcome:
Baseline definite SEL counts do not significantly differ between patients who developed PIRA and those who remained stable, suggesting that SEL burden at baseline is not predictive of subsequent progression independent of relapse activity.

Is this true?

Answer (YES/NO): YES